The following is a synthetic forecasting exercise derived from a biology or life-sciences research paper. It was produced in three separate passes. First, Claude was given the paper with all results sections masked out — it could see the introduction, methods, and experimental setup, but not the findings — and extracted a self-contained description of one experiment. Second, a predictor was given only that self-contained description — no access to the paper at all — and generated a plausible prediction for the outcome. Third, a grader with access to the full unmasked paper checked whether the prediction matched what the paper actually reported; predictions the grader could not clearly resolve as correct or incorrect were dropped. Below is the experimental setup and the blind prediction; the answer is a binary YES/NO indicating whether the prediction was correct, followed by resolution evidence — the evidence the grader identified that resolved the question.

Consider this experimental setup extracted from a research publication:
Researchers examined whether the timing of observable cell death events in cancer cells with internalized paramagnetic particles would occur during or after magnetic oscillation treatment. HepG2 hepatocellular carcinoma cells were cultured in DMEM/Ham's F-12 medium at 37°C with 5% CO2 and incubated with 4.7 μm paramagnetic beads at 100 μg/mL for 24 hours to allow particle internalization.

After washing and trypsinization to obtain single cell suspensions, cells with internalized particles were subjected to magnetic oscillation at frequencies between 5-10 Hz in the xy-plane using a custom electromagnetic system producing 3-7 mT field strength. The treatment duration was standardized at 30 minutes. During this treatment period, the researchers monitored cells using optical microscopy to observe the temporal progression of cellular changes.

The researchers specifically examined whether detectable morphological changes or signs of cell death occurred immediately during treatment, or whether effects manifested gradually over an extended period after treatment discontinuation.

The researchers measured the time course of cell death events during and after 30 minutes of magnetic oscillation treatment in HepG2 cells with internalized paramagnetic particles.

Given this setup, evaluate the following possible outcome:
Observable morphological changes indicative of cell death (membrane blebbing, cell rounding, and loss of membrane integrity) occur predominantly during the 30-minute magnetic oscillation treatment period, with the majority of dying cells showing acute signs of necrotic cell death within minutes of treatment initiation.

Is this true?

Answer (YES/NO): NO